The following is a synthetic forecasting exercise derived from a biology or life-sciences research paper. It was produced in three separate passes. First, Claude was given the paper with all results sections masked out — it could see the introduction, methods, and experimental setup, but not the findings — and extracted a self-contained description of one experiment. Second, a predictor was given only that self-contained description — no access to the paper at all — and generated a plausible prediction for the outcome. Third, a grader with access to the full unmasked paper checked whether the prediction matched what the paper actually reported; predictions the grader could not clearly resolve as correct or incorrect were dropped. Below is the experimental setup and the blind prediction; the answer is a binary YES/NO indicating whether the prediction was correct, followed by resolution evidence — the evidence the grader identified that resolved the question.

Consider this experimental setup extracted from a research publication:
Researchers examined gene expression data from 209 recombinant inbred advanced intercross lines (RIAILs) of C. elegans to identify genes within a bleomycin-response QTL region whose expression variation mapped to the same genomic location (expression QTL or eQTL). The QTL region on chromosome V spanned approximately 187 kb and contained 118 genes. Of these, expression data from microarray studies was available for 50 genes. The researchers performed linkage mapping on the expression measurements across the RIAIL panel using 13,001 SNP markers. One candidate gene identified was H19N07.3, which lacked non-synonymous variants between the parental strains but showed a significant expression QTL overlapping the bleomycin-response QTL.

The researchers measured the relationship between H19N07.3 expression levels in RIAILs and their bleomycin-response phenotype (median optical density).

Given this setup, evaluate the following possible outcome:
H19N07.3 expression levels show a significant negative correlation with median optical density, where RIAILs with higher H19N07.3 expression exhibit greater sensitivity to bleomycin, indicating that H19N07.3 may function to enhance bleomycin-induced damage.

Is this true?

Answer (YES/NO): NO